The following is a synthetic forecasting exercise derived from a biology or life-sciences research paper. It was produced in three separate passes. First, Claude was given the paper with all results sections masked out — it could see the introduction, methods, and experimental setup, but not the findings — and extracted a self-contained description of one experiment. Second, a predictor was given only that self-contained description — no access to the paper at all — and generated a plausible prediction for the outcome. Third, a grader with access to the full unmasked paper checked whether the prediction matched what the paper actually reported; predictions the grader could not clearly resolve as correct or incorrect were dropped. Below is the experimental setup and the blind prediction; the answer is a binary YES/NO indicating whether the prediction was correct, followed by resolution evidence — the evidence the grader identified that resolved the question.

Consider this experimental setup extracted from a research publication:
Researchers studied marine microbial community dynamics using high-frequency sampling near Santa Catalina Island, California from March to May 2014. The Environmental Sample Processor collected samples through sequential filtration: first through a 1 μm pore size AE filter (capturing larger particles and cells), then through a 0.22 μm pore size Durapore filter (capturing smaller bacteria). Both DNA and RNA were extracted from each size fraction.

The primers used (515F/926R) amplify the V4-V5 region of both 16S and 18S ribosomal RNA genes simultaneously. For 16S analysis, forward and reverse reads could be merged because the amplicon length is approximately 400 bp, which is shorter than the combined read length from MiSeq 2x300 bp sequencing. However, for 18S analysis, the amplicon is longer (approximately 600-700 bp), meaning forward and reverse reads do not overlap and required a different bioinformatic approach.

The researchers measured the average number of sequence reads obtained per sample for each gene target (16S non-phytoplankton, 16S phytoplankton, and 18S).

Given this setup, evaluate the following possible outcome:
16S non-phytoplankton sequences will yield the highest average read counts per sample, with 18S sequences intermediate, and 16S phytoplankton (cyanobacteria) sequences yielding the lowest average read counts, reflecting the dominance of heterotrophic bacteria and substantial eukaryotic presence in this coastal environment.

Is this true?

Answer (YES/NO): NO